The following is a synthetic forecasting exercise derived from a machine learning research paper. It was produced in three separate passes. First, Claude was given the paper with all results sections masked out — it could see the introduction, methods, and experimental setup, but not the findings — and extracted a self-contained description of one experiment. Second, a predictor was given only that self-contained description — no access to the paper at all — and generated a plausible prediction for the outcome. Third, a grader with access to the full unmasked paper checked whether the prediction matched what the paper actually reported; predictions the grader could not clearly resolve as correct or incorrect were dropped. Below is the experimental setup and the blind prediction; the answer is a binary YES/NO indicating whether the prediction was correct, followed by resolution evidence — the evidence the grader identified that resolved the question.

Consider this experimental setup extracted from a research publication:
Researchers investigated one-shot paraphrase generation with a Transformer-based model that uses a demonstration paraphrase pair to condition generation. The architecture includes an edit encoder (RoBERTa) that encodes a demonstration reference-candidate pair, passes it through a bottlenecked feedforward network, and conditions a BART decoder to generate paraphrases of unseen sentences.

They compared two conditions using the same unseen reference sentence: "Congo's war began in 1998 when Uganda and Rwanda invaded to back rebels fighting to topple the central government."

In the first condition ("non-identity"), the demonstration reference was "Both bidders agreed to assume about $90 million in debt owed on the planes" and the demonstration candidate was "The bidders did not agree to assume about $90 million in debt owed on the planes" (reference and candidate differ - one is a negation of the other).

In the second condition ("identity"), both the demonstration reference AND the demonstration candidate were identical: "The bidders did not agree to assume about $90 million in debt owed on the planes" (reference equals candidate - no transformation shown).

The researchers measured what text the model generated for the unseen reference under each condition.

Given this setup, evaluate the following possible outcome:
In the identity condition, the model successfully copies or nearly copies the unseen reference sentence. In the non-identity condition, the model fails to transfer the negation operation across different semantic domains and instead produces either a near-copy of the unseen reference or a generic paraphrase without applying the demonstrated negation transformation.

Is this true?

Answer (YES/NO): NO